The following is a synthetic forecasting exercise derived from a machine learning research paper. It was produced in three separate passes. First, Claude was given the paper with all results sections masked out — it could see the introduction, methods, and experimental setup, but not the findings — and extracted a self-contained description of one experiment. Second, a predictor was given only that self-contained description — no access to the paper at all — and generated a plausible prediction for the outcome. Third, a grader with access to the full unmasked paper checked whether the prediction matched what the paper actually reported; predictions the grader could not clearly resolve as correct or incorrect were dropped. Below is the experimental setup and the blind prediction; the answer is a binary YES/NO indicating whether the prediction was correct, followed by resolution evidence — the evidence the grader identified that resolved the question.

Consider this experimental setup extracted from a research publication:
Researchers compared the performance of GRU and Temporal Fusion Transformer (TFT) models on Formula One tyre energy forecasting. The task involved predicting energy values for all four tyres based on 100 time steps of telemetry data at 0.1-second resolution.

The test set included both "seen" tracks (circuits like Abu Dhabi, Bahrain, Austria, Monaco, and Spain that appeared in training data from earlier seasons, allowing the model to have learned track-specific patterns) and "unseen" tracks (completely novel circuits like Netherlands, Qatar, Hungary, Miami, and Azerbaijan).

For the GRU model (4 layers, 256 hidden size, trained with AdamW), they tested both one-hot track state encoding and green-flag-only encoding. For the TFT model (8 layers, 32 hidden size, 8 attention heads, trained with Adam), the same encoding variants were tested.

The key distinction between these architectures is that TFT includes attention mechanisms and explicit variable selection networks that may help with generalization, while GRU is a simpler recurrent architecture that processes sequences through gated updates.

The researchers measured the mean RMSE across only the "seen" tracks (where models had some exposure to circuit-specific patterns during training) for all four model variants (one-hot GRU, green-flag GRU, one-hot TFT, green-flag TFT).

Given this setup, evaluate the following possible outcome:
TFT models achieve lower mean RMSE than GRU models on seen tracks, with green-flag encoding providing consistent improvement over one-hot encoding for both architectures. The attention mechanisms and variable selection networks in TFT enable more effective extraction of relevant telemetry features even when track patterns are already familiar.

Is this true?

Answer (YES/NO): NO